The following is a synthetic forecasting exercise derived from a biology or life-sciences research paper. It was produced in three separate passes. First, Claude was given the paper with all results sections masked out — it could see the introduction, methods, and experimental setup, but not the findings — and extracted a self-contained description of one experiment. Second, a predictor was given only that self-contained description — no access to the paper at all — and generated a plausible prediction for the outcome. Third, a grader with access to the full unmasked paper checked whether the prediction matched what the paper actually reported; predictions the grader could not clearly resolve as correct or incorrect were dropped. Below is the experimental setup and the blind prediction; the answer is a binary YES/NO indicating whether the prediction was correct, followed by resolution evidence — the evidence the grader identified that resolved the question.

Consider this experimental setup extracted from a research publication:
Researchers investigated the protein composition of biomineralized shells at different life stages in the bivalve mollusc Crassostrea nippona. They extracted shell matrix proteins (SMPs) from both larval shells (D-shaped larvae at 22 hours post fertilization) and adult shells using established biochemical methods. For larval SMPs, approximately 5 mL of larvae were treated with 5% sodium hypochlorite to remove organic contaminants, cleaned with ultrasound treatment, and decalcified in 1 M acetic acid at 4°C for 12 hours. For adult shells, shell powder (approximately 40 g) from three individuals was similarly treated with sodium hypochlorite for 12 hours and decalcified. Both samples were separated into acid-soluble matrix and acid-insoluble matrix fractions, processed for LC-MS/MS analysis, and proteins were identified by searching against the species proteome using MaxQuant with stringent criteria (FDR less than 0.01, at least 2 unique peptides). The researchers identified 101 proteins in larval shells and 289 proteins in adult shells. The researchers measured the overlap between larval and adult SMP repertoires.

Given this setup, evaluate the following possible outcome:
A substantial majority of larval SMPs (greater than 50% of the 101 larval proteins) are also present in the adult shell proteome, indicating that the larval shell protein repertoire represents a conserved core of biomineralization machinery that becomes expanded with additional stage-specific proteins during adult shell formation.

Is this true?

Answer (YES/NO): NO